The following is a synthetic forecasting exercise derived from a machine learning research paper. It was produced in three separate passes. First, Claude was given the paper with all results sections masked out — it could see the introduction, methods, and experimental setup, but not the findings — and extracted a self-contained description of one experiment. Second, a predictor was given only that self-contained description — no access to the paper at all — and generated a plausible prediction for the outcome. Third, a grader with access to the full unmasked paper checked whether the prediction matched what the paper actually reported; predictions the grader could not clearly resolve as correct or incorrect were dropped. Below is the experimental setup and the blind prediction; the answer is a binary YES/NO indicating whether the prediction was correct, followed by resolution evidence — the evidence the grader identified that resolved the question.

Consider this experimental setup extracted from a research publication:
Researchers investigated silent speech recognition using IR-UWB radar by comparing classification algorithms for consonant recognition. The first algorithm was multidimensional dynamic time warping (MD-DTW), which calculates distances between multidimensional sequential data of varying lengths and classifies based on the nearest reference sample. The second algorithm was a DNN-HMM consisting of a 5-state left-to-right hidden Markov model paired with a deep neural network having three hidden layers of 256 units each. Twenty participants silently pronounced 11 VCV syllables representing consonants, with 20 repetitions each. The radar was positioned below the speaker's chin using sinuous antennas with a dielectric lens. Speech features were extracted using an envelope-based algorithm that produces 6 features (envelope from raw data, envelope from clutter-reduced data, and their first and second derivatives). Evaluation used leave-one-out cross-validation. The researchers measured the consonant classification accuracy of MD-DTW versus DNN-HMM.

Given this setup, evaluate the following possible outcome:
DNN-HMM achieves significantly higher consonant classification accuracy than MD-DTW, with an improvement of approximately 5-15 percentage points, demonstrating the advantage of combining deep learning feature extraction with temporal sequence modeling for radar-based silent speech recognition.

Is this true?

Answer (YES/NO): YES